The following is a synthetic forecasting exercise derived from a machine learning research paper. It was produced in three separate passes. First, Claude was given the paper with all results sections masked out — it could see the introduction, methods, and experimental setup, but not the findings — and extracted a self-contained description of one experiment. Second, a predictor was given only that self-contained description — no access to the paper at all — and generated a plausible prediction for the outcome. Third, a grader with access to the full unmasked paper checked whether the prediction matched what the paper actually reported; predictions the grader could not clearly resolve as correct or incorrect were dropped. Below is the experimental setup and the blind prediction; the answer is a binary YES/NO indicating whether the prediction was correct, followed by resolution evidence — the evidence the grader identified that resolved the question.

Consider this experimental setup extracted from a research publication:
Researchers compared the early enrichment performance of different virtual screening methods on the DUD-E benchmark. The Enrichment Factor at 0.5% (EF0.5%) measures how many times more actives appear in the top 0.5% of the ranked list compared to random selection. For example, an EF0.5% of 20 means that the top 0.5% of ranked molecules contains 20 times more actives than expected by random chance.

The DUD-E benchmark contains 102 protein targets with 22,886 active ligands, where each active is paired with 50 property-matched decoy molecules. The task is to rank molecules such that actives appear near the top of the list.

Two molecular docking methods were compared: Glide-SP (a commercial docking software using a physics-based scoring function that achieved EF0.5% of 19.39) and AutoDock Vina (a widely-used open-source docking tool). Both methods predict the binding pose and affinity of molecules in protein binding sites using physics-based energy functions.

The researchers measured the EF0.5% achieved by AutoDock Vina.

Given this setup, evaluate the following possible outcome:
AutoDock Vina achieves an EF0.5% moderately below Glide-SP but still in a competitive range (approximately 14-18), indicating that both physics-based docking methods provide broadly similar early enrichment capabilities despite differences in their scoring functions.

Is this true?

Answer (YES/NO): NO